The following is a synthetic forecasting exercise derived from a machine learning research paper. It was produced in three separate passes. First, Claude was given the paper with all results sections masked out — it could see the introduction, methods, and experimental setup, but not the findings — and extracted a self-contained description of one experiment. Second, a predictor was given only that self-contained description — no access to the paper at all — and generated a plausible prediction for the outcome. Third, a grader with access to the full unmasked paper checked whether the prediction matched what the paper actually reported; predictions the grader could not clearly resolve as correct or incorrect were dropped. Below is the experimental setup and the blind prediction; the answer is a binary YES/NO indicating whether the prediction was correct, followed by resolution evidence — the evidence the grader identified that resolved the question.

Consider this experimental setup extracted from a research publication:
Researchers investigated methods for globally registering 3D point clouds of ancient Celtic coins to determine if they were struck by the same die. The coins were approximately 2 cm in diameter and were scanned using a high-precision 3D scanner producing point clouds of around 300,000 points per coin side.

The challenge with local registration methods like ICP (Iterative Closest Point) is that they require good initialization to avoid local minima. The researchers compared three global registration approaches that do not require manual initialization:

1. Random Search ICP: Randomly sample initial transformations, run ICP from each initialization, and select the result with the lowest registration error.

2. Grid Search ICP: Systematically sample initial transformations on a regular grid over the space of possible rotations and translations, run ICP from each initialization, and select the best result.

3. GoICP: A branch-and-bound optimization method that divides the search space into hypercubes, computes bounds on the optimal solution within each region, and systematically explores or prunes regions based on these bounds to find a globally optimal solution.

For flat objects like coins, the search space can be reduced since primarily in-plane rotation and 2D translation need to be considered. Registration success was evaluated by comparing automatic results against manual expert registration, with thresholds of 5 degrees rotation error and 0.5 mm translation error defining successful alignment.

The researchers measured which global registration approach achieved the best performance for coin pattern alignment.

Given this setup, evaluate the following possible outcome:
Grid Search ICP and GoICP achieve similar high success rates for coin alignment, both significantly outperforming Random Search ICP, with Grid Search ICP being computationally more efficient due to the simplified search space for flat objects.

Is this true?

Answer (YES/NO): NO